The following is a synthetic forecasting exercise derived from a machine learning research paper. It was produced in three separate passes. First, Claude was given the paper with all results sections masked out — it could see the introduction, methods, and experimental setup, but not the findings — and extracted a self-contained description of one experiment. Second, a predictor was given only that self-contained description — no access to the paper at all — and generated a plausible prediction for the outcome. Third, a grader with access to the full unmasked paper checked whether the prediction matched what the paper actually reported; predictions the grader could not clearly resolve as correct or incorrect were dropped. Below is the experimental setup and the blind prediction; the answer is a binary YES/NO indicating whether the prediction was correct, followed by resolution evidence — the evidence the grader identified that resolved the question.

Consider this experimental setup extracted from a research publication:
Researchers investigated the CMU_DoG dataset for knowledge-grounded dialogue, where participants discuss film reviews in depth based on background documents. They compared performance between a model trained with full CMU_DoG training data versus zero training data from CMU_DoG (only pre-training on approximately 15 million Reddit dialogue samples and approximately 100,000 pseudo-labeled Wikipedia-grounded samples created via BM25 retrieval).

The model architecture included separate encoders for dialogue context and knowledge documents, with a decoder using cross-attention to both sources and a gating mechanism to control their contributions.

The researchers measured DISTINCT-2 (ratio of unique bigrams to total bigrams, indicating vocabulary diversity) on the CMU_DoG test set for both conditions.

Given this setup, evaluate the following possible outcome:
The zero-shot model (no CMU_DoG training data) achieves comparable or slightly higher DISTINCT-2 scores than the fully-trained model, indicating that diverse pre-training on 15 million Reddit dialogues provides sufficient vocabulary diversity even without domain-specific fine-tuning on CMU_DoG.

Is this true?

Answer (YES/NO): NO